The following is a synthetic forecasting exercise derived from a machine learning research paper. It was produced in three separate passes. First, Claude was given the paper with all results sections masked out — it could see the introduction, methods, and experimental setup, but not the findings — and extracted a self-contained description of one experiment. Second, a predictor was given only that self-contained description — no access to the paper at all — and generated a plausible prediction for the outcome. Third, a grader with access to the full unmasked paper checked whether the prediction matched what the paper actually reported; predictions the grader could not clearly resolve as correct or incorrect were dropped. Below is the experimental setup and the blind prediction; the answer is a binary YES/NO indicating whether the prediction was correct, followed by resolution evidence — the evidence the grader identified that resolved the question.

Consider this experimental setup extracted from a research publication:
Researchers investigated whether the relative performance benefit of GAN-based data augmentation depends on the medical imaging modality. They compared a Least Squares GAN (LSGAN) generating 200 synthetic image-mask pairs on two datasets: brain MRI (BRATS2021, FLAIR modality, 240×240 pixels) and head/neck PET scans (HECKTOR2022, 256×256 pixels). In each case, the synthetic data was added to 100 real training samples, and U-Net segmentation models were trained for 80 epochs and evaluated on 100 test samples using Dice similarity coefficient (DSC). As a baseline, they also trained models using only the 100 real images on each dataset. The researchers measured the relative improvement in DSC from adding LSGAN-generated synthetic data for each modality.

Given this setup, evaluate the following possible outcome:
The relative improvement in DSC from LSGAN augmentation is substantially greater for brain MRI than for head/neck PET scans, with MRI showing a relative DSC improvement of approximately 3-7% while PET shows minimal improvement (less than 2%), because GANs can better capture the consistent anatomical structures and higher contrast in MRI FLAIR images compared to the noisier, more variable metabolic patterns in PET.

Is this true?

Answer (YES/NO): NO